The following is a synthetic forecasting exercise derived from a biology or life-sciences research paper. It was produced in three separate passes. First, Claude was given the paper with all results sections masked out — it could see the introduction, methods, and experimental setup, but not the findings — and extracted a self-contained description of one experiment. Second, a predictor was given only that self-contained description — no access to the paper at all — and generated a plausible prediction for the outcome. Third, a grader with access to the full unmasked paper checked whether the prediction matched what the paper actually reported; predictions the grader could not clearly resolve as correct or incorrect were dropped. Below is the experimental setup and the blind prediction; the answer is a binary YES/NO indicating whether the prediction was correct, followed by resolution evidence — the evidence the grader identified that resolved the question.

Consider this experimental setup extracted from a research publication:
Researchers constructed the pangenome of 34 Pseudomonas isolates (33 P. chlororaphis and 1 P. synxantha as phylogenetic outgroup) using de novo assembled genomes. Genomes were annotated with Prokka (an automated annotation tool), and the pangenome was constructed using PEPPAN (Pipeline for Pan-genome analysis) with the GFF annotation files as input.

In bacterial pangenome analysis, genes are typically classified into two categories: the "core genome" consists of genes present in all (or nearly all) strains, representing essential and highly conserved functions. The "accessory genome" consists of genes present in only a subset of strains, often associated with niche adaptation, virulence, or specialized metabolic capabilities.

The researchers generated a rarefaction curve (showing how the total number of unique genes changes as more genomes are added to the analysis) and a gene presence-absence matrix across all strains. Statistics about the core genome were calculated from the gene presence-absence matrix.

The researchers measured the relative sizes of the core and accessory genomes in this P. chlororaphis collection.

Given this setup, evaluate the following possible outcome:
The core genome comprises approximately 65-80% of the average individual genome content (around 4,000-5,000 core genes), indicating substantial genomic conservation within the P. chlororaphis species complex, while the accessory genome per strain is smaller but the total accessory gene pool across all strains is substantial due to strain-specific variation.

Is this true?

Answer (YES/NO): NO